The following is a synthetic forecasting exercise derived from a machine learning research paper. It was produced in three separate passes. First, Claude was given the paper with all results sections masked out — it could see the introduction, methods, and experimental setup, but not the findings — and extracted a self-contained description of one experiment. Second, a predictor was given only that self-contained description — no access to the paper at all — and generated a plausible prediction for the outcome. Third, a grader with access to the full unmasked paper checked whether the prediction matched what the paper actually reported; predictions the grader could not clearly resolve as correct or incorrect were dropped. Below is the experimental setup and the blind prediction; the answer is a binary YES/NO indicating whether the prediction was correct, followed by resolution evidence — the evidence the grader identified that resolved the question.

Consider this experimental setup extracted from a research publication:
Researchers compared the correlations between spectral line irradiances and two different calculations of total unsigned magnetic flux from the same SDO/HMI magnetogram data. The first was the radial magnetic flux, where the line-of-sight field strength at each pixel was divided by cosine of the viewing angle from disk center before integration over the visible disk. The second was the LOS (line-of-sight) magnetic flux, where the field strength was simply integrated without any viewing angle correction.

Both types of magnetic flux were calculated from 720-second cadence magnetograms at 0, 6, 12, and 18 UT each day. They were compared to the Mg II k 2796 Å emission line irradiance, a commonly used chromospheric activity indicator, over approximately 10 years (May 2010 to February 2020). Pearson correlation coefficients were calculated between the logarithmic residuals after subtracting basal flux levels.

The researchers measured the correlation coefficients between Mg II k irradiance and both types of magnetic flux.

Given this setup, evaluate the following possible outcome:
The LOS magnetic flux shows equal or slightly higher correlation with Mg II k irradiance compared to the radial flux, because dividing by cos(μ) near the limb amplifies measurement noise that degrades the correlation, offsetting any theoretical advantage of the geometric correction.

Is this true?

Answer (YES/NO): NO